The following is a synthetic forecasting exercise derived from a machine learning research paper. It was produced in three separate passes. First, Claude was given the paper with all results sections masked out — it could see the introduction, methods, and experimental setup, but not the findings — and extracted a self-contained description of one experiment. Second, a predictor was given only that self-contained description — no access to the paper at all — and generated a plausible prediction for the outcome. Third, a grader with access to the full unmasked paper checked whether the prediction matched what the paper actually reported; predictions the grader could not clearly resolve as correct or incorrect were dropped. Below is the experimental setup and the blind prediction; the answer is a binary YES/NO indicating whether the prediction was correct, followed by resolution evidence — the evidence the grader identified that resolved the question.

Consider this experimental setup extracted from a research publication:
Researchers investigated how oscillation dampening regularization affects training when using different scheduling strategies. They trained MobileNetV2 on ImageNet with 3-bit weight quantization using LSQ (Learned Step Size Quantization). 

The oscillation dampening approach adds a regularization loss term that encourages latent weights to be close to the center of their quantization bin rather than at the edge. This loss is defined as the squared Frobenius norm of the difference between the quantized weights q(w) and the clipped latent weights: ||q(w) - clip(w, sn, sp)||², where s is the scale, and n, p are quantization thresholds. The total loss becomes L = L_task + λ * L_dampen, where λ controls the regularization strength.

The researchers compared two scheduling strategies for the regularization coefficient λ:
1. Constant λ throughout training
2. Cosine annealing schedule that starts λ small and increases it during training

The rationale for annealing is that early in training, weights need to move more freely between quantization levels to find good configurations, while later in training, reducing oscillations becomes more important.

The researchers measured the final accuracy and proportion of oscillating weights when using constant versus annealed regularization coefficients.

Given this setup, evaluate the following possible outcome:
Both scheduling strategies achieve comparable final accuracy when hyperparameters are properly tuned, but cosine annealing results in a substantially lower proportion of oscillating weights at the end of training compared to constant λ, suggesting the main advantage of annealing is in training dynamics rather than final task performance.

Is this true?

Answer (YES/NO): NO